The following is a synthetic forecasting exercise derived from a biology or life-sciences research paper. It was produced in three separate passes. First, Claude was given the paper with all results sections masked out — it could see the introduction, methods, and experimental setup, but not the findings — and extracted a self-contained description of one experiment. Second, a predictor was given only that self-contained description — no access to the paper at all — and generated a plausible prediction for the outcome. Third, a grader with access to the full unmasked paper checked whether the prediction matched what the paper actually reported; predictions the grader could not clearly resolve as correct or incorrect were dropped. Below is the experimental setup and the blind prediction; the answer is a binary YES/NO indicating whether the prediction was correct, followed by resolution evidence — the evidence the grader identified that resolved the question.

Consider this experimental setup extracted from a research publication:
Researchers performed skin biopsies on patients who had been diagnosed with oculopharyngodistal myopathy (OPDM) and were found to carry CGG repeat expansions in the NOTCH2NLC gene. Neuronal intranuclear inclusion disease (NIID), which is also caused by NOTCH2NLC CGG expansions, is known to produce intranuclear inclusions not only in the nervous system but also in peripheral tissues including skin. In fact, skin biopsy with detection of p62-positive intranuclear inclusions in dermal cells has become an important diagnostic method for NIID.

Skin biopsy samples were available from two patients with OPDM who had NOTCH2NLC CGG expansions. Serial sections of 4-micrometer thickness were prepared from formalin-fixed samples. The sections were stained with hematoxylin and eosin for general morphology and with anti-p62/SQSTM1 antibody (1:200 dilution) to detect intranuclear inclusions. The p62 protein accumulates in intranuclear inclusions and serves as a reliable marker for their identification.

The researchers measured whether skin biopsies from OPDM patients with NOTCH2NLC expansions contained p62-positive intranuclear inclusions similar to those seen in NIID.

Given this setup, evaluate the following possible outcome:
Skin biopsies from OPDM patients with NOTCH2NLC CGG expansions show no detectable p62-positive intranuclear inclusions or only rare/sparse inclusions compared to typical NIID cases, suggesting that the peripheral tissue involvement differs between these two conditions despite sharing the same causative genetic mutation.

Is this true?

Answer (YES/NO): NO